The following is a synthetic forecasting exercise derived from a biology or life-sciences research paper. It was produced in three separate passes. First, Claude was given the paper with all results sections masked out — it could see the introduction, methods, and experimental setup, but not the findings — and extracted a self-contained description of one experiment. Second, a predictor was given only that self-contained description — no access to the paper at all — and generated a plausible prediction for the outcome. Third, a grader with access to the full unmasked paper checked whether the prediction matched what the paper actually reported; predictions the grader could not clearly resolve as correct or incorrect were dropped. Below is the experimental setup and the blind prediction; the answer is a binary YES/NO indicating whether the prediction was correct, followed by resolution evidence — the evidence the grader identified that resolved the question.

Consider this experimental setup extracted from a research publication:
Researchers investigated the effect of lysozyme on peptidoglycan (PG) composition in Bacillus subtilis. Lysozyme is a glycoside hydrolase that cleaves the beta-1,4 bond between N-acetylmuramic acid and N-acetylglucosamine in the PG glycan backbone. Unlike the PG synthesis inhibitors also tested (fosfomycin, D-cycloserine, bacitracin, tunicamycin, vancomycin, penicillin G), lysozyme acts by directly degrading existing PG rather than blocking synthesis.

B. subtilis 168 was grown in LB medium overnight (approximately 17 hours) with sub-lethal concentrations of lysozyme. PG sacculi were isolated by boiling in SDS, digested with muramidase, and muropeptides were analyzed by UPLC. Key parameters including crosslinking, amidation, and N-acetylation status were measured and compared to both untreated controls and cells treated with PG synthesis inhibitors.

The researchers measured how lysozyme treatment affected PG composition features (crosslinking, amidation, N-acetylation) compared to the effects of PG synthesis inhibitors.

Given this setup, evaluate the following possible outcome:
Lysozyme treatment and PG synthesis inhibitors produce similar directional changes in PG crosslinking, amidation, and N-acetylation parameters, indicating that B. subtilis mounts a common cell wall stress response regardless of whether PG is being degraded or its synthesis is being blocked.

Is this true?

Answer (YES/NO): YES